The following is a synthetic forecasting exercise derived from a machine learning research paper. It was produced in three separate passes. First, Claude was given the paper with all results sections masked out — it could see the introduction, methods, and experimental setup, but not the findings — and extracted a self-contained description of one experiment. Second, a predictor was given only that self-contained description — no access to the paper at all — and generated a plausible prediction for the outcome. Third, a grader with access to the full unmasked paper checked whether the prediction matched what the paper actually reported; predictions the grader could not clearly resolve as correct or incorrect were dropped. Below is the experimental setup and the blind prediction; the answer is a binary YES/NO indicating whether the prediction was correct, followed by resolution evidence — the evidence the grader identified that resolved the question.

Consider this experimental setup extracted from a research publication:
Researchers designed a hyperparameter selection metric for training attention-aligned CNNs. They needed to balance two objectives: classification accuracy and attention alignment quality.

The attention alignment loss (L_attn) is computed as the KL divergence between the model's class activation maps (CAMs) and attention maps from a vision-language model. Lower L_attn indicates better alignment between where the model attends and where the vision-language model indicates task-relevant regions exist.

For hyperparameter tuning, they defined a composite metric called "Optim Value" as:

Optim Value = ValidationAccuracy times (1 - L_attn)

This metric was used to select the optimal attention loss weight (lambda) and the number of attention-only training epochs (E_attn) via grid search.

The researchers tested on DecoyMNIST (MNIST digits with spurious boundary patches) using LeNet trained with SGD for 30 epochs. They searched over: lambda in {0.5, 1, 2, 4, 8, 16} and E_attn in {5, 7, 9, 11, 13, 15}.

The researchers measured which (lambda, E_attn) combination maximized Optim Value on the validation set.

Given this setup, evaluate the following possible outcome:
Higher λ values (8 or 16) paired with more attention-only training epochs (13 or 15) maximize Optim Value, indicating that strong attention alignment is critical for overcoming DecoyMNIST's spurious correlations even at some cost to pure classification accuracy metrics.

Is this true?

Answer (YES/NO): YES